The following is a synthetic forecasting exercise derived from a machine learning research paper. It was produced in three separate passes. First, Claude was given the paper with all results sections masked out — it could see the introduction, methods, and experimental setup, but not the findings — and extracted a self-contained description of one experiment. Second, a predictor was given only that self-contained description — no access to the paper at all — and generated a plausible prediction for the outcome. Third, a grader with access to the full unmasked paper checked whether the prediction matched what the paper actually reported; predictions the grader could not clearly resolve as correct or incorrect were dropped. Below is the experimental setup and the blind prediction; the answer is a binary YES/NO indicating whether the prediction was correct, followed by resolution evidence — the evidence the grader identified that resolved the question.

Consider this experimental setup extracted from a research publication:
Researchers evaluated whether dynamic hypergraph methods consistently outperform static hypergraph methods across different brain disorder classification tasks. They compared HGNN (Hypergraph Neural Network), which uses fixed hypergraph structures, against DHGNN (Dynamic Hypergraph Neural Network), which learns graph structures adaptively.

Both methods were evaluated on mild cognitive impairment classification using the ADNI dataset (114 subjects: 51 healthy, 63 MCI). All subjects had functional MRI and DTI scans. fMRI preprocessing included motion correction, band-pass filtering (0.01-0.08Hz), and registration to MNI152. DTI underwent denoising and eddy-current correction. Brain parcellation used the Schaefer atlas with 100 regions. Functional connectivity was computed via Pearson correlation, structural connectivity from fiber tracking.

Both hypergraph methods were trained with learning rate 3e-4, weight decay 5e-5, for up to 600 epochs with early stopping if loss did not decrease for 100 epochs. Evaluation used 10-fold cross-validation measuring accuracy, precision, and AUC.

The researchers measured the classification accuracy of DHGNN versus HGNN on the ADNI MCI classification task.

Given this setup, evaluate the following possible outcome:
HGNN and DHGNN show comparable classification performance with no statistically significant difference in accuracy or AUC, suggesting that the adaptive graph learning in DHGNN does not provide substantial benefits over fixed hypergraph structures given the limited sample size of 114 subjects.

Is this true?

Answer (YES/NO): NO